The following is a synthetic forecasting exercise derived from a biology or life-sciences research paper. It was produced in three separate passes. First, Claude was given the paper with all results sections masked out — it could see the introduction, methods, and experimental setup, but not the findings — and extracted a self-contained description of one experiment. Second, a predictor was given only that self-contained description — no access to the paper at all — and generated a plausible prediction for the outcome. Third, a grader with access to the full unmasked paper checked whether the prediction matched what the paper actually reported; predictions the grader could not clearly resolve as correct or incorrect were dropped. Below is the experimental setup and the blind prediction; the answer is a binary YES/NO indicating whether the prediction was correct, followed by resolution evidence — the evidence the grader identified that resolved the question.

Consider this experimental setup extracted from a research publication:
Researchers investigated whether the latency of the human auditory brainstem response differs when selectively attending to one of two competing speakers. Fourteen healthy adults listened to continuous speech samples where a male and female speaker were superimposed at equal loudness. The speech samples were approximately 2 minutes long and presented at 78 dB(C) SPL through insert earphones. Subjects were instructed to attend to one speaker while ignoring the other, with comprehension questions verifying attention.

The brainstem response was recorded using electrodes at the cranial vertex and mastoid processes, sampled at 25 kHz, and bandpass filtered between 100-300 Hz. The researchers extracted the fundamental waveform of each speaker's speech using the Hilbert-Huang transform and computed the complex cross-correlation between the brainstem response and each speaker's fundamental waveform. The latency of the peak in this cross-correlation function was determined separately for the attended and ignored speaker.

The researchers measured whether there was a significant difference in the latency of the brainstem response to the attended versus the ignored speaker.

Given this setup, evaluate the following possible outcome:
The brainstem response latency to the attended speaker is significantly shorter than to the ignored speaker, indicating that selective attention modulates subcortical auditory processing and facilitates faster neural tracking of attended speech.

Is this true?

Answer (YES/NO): NO